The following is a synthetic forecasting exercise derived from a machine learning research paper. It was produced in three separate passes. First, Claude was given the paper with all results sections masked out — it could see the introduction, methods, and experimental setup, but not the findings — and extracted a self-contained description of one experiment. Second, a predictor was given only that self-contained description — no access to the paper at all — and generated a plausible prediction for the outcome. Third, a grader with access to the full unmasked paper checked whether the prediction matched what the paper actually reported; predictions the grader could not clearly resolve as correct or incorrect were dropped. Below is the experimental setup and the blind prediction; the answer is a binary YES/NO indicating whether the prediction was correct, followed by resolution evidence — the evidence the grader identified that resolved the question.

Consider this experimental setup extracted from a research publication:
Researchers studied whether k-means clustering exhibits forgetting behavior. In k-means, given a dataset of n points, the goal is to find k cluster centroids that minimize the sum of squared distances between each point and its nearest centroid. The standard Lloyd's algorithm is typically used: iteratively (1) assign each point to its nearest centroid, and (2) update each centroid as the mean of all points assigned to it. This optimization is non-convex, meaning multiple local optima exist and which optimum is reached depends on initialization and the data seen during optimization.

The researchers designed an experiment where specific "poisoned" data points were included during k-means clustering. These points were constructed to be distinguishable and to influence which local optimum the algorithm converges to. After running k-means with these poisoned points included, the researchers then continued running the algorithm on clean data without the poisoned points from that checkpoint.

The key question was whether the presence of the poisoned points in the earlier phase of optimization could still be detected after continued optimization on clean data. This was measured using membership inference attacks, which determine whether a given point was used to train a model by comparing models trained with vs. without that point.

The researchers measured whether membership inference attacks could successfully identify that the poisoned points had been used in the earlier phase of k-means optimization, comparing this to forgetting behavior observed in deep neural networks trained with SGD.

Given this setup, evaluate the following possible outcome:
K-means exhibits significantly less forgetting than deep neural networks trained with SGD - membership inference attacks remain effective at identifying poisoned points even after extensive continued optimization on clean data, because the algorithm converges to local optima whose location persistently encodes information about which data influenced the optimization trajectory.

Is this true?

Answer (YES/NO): YES